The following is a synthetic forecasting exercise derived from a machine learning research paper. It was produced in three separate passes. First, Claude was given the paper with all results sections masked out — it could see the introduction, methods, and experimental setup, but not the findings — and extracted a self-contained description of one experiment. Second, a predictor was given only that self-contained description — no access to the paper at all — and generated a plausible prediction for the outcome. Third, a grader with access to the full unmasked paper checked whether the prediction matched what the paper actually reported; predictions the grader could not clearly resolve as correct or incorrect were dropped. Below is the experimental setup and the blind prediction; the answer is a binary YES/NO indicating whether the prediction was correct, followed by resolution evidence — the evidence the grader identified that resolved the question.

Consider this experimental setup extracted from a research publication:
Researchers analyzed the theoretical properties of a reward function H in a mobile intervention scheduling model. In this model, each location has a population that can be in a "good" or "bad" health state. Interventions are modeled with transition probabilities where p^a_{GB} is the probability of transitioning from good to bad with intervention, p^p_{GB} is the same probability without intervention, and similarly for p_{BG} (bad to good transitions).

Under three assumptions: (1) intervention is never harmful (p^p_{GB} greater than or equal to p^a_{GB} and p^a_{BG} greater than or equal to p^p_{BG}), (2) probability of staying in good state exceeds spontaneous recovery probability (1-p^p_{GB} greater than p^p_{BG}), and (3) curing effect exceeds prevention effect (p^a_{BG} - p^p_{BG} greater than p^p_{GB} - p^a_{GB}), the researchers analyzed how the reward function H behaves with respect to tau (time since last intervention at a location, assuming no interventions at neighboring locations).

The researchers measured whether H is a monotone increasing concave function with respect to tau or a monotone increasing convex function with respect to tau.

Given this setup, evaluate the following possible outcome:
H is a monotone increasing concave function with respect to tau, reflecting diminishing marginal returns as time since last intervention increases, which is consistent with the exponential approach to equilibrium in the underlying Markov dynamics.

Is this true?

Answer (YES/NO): YES